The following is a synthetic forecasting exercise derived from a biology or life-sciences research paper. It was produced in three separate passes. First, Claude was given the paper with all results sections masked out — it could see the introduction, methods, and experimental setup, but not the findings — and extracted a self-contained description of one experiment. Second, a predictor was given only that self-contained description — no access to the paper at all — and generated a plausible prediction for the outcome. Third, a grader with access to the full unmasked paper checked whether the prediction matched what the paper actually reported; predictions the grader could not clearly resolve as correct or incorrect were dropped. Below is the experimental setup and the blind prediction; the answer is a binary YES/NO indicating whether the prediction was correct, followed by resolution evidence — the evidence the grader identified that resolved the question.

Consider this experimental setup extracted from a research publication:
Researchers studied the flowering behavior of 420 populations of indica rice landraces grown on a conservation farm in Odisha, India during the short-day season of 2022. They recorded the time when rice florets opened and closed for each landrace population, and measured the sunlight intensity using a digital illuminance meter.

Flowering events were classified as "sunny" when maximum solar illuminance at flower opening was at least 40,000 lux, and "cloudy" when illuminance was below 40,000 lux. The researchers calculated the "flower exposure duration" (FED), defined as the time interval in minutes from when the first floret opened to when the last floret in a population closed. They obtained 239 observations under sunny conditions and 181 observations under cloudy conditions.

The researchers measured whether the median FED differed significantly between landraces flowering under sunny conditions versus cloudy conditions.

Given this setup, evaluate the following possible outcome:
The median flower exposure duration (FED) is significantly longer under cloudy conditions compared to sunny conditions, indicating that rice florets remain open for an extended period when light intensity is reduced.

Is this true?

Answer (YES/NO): NO